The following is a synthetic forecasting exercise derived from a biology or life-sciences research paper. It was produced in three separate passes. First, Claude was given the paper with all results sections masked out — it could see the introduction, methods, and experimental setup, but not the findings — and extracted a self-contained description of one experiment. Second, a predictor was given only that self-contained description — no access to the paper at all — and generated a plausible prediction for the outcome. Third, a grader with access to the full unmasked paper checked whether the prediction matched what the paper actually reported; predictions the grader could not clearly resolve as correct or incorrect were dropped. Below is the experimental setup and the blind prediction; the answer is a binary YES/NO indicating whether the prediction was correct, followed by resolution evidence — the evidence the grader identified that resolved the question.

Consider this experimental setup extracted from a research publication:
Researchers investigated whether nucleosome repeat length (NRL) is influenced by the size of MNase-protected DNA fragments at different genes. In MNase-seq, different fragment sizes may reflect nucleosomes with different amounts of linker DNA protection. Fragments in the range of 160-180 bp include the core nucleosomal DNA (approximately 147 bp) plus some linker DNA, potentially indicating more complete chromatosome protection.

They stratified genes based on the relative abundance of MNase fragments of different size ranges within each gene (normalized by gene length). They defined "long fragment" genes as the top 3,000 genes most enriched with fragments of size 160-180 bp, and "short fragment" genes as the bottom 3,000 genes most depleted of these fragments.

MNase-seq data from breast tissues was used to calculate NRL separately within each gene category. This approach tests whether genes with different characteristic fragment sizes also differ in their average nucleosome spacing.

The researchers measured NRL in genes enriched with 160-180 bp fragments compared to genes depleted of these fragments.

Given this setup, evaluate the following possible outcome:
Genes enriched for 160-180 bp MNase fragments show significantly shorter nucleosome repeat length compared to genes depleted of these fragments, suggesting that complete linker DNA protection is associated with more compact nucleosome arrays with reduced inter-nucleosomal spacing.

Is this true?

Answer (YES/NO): NO